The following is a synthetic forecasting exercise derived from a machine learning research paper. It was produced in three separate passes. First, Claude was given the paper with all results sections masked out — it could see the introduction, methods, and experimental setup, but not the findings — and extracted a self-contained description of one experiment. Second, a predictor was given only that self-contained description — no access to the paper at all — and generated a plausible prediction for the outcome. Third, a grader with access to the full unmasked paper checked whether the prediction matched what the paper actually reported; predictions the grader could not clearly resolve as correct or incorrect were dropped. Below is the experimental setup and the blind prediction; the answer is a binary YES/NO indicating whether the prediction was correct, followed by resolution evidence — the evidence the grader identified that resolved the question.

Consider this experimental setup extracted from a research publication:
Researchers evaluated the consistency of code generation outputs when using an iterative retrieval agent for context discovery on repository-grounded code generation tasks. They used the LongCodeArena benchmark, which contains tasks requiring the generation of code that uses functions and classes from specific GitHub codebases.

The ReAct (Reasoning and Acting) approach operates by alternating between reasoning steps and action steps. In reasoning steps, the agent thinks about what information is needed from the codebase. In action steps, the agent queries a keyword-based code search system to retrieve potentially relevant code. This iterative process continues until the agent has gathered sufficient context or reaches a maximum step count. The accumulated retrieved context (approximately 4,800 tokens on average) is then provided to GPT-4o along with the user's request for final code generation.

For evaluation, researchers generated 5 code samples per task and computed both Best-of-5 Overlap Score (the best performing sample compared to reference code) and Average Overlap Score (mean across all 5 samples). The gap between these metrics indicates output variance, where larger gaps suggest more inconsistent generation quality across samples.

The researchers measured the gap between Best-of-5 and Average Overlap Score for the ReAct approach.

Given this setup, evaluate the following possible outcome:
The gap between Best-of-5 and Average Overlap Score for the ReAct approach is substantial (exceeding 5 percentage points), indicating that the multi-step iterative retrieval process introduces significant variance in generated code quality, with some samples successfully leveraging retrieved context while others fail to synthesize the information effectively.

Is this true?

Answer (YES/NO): YES